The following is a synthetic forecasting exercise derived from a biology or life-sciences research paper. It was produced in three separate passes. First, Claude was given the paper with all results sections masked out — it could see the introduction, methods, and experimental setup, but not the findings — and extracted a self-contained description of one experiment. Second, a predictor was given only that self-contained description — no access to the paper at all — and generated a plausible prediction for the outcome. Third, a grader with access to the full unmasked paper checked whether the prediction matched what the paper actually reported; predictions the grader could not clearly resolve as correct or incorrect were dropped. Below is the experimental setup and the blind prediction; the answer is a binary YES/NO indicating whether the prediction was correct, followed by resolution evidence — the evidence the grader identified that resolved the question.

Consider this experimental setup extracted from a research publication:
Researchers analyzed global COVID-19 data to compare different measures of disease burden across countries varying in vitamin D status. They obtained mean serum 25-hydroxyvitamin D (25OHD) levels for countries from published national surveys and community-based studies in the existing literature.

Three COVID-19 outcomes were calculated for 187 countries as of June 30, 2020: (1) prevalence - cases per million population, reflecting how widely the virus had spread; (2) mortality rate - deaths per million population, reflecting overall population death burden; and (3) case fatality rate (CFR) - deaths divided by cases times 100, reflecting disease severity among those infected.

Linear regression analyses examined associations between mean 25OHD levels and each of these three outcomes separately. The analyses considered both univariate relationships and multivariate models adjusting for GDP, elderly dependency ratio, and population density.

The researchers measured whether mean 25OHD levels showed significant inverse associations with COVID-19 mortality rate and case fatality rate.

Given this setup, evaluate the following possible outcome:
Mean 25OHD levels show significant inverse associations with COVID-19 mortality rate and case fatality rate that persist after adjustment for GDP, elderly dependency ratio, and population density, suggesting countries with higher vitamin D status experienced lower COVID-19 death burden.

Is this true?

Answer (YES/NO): YES